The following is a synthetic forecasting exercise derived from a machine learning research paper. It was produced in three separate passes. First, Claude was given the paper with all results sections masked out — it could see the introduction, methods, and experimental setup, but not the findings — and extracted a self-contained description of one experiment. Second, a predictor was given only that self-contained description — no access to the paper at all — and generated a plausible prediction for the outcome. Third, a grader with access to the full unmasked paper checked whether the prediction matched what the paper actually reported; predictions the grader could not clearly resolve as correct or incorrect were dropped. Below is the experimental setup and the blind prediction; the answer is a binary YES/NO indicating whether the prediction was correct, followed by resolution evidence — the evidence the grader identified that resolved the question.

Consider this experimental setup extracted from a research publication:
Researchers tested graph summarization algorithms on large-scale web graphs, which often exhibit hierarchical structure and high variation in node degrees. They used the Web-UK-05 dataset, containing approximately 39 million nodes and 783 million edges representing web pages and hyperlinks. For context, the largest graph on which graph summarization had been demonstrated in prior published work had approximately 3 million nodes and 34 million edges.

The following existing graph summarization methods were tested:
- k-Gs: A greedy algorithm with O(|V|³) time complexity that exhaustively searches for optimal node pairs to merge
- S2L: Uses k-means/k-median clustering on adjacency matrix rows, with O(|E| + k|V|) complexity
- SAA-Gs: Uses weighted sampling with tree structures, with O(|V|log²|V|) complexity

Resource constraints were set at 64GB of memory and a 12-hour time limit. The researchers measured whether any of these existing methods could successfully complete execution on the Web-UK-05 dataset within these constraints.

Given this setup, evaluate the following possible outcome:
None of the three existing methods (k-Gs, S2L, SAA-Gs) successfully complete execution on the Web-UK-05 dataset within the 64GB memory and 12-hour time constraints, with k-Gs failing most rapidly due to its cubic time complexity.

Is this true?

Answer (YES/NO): NO